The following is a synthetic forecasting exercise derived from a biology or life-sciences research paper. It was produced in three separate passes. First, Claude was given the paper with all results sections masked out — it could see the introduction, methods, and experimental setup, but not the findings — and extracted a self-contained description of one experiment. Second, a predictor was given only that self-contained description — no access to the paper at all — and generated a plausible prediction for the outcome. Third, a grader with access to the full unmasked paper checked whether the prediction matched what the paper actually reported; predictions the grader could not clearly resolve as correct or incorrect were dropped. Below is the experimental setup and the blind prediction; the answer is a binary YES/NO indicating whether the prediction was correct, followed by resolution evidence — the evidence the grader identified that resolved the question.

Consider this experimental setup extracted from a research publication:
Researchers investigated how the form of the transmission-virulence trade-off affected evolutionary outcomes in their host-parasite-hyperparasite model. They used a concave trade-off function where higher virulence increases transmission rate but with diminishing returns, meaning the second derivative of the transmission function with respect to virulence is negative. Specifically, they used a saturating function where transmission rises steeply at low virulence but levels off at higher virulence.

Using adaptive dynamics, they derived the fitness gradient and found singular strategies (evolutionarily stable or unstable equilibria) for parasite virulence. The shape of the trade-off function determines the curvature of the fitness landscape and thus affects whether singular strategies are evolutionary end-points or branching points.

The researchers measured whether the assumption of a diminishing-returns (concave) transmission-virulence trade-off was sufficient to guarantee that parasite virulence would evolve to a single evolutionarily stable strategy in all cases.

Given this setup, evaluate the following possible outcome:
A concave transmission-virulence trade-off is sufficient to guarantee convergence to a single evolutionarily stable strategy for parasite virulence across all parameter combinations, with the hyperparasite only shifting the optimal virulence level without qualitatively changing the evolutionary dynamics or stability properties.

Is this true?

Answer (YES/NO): NO